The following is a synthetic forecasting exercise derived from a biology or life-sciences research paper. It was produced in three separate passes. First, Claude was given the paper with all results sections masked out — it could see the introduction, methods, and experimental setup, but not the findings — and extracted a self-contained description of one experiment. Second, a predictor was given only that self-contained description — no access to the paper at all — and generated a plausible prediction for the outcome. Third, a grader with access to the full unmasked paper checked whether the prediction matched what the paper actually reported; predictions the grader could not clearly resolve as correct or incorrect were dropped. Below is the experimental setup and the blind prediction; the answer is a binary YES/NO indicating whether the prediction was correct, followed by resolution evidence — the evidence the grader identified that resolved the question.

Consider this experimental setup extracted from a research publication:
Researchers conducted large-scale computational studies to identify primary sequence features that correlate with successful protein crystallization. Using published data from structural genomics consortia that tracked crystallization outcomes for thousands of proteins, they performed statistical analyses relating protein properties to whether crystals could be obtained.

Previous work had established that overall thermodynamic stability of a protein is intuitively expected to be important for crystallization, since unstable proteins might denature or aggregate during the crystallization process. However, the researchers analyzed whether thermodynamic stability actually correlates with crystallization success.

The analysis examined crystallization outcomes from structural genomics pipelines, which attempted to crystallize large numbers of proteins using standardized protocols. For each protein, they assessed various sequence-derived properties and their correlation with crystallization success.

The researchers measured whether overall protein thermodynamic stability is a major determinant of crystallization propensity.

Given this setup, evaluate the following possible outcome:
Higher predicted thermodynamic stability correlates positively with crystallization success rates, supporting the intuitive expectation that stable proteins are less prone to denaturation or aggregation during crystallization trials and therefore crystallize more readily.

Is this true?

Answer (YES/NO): NO